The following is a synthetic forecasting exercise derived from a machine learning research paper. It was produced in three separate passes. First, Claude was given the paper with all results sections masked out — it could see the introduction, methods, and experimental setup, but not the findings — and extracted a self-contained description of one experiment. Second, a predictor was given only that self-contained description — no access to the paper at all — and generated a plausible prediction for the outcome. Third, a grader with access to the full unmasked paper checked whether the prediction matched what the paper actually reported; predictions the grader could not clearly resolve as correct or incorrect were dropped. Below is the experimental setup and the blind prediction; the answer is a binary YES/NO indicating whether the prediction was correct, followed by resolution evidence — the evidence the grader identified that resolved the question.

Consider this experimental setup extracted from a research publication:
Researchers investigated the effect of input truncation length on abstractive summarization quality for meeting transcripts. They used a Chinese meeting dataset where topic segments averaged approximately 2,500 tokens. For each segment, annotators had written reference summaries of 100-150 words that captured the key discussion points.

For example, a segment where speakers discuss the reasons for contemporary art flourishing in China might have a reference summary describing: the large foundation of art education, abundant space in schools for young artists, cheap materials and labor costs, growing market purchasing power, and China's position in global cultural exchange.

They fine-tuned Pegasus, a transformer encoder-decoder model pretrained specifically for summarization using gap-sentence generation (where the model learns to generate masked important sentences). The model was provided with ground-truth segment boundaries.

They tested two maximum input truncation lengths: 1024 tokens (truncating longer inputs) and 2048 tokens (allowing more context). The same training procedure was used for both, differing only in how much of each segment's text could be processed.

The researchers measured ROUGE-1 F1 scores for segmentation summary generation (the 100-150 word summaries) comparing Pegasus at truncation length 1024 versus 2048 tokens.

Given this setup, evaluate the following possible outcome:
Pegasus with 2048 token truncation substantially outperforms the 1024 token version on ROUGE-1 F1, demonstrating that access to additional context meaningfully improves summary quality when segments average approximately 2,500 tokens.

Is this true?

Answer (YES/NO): NO